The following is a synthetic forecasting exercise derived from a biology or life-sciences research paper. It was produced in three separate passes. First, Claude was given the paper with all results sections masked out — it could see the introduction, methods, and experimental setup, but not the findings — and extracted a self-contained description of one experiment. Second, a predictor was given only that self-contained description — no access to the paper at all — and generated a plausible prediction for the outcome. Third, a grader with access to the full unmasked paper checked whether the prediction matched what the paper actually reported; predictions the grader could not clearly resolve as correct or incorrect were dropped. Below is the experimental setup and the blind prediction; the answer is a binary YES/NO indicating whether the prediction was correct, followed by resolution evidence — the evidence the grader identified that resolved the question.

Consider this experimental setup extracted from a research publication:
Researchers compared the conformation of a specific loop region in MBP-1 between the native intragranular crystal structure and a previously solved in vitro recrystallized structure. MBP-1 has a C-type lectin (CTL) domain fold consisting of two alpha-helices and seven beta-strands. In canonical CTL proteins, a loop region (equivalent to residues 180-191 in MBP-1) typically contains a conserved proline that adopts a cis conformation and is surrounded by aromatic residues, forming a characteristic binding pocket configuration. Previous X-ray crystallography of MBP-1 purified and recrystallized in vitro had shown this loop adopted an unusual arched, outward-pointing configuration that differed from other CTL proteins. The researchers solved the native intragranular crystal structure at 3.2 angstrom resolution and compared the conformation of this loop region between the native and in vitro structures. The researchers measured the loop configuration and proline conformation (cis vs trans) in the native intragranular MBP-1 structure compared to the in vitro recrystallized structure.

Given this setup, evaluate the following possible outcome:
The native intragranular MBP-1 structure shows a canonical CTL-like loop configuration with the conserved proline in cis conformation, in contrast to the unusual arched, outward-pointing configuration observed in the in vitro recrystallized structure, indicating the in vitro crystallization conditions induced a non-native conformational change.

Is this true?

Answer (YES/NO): YES